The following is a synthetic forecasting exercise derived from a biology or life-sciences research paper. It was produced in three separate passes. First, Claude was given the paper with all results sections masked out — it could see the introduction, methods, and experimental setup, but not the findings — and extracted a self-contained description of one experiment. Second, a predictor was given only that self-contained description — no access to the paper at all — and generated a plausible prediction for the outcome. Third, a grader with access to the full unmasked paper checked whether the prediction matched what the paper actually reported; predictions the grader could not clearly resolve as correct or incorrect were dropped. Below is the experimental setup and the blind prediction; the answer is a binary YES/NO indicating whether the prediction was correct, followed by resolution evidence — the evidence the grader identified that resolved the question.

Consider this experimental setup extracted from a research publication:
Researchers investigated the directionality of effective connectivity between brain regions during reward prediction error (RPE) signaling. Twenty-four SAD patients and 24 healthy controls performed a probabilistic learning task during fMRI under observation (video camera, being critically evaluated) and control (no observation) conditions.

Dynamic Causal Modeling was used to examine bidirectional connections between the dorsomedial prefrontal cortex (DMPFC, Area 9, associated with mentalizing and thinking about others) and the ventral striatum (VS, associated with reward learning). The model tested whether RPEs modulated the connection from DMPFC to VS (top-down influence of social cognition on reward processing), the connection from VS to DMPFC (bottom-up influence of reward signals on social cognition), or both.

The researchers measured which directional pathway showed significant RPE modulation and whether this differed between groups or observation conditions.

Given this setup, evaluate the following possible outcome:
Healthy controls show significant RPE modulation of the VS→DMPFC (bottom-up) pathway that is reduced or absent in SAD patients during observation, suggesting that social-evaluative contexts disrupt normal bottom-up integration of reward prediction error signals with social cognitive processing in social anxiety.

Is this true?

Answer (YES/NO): NO